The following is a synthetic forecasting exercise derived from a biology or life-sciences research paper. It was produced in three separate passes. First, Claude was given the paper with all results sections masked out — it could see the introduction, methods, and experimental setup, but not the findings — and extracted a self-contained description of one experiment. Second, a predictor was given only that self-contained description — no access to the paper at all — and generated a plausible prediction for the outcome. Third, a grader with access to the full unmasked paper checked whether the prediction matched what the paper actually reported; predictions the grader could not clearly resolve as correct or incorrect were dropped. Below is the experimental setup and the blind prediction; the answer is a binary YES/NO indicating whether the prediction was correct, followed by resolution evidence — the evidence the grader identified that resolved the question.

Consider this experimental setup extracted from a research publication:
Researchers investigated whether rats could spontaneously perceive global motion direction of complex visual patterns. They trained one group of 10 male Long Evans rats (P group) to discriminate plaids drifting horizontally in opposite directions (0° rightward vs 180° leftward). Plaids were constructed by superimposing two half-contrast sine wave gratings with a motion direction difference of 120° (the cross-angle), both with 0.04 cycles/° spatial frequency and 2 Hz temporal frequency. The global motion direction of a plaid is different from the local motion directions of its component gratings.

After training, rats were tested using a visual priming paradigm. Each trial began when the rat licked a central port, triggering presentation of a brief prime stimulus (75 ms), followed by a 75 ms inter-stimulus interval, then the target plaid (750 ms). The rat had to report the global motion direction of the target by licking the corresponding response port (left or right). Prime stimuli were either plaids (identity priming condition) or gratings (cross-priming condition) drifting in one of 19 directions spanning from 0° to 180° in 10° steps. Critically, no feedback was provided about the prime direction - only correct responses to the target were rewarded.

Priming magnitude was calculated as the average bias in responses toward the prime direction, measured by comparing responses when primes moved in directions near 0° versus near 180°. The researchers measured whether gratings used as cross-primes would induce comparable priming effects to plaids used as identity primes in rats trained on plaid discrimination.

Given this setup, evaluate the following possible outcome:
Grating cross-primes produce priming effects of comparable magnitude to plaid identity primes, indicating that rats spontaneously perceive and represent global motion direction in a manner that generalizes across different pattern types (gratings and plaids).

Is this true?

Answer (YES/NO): YES